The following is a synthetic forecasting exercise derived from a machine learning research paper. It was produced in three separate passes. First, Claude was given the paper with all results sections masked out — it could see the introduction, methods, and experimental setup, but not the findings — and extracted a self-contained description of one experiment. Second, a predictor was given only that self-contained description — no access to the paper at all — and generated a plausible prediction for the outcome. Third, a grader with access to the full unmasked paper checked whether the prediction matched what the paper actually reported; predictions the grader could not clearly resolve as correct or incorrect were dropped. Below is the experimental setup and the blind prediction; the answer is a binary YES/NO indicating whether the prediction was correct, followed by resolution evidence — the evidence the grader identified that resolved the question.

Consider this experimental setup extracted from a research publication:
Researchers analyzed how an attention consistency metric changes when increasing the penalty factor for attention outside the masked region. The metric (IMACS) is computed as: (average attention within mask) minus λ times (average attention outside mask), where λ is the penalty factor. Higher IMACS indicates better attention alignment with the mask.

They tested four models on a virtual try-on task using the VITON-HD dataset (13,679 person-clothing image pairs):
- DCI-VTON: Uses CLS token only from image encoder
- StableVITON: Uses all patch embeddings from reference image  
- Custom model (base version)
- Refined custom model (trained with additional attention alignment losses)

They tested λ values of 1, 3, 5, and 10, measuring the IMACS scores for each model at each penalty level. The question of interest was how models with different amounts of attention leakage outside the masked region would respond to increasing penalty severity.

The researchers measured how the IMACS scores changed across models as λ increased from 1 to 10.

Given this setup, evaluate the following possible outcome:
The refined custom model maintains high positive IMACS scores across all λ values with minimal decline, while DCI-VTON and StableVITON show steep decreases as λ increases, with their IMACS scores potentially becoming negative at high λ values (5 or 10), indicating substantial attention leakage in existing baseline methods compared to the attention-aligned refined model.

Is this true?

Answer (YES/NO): NO